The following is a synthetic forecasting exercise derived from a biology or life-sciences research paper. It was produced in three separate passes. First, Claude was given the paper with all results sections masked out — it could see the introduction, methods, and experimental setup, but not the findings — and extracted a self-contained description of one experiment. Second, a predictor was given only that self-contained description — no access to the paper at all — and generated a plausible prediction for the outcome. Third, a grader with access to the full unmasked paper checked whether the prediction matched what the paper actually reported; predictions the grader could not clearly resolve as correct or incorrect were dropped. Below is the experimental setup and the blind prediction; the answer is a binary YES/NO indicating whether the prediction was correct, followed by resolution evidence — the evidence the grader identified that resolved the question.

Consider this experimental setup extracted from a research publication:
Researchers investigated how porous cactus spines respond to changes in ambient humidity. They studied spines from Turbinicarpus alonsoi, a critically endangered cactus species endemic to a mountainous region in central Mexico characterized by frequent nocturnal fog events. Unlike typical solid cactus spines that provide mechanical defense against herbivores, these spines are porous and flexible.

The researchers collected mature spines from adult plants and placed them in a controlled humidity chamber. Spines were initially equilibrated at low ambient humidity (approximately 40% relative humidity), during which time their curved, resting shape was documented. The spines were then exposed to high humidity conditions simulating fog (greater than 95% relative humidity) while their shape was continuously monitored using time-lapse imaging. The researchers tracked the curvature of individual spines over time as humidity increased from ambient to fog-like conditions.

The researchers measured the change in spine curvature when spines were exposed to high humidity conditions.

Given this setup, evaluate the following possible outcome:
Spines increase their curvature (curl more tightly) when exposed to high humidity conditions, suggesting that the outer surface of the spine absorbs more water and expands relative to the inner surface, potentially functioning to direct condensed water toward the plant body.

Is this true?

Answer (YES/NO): NO